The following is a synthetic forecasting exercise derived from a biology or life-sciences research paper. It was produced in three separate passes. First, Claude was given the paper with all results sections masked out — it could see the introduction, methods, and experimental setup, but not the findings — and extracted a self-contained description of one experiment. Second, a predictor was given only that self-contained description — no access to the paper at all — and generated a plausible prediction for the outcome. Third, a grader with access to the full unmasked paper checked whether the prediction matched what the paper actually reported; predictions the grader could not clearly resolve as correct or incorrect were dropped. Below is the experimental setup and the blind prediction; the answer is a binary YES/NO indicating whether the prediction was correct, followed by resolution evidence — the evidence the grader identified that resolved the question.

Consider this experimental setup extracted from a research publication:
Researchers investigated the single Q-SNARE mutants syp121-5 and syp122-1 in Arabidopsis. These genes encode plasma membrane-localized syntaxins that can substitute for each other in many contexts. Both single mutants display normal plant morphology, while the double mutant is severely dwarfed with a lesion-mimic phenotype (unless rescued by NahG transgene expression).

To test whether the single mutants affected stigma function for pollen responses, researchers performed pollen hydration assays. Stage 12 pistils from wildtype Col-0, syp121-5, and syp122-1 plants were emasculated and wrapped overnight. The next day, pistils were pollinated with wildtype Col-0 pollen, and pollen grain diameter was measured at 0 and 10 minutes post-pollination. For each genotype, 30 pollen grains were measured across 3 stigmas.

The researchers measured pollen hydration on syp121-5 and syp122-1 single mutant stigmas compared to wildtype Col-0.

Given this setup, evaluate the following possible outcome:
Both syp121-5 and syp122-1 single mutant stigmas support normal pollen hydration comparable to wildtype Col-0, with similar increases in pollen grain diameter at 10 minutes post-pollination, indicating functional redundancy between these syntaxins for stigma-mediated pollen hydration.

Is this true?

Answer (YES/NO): NO